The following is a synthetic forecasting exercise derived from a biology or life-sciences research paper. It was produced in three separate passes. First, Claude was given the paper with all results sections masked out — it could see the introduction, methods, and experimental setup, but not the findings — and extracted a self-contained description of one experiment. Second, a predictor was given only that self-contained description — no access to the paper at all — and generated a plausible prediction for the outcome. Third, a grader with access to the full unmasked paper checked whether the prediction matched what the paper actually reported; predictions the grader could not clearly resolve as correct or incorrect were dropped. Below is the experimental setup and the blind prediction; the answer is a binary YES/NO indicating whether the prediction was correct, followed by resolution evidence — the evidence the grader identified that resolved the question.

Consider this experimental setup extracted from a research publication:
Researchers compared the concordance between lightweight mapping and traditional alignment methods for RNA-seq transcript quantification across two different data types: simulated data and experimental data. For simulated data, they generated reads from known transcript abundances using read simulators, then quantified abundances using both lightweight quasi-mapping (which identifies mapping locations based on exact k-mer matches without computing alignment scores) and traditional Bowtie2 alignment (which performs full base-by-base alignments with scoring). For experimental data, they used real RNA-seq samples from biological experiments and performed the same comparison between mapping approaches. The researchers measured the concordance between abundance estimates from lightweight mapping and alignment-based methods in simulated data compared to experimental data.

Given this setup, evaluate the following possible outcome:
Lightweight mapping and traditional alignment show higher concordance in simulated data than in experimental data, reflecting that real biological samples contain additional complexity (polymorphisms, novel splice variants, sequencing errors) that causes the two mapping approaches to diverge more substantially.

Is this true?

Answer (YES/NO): YES